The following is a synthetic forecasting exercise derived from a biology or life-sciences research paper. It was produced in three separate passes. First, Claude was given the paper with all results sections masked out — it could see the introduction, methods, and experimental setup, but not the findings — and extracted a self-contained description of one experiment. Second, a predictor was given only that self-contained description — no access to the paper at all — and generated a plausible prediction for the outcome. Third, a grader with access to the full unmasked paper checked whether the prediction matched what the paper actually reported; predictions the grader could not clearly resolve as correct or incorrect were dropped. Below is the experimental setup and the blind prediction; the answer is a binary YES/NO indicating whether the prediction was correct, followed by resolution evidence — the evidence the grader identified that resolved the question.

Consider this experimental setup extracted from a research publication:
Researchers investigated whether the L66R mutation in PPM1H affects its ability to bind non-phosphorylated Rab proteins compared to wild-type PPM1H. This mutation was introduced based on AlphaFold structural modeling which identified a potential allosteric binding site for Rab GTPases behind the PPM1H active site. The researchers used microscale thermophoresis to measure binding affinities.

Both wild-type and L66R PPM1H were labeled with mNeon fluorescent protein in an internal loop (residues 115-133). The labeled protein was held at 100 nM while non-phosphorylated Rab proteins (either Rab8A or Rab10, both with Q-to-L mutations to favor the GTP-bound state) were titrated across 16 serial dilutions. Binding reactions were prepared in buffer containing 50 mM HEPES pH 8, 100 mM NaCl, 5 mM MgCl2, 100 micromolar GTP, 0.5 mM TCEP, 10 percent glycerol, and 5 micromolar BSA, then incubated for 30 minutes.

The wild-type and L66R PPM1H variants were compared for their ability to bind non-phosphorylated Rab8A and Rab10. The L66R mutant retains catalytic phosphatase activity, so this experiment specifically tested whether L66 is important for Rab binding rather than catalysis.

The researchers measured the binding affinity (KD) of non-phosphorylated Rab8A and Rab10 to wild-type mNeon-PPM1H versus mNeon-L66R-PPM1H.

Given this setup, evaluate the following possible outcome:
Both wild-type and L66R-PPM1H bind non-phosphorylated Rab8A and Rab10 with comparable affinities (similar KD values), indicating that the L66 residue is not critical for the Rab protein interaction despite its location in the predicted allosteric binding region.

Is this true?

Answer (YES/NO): NO